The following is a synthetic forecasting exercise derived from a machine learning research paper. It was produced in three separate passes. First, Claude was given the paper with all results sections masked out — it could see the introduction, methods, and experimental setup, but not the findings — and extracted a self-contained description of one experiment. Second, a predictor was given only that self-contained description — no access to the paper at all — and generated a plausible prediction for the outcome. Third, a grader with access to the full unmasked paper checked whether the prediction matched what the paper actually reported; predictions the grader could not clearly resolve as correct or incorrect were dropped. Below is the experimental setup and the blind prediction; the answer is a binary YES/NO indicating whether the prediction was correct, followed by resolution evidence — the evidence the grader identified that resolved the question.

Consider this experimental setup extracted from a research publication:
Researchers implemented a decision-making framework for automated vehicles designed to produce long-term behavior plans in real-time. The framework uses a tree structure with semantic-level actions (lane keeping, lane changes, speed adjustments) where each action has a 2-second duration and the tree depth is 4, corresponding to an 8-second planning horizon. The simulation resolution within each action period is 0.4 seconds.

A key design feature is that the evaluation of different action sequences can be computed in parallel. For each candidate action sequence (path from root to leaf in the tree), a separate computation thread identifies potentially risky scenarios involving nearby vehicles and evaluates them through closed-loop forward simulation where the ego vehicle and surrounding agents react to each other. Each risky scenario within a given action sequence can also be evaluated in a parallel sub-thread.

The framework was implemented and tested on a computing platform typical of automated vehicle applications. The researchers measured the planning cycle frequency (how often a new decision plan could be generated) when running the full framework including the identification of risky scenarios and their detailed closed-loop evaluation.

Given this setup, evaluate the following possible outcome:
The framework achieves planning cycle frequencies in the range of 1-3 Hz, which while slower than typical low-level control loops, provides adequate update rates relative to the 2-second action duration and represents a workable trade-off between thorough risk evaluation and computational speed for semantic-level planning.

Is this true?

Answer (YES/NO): NO